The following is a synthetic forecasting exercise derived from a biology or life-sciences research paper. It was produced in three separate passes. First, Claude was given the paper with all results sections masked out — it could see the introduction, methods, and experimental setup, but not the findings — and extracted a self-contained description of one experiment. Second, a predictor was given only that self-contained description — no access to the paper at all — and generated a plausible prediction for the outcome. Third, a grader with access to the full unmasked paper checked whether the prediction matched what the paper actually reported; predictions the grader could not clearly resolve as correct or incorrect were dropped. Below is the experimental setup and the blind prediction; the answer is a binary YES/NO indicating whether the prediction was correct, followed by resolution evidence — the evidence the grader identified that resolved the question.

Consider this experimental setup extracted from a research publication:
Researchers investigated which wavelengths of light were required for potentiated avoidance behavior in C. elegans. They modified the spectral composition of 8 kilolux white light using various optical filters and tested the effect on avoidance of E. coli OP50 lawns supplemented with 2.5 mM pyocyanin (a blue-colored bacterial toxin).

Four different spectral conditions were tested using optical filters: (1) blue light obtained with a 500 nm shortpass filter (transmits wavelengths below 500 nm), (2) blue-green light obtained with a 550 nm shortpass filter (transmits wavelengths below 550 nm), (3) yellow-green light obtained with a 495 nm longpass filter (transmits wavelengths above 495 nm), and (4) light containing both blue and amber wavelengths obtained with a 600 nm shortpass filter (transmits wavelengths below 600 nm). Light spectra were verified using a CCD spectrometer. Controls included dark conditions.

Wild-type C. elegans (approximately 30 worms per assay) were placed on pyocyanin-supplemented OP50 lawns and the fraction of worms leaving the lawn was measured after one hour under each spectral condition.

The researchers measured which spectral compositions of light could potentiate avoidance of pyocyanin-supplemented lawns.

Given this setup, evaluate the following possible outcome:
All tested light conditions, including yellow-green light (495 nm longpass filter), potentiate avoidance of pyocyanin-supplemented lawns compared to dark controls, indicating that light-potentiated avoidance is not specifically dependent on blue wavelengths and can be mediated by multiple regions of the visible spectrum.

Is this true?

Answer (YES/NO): NO